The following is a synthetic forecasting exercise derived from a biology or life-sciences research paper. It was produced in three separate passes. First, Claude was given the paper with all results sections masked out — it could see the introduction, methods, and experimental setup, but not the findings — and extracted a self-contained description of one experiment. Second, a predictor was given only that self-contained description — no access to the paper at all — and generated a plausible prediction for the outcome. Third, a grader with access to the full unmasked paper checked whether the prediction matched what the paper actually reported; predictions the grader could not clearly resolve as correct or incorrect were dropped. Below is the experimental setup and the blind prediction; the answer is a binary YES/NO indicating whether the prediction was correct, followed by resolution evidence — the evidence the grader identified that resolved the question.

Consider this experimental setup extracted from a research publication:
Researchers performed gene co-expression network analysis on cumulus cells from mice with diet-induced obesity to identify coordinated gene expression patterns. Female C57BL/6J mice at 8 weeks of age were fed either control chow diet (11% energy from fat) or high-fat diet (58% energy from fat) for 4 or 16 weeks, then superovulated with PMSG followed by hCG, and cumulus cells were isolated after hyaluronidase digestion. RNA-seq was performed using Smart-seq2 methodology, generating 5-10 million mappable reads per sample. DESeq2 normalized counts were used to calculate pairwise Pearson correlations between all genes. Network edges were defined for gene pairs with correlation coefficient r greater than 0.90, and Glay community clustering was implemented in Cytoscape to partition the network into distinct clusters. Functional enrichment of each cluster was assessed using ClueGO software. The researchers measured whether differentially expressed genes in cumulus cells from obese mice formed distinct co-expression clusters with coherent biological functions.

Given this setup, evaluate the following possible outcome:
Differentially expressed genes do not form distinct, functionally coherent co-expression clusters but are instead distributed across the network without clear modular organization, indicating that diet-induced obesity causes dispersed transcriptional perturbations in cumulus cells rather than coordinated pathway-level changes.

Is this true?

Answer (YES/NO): NO